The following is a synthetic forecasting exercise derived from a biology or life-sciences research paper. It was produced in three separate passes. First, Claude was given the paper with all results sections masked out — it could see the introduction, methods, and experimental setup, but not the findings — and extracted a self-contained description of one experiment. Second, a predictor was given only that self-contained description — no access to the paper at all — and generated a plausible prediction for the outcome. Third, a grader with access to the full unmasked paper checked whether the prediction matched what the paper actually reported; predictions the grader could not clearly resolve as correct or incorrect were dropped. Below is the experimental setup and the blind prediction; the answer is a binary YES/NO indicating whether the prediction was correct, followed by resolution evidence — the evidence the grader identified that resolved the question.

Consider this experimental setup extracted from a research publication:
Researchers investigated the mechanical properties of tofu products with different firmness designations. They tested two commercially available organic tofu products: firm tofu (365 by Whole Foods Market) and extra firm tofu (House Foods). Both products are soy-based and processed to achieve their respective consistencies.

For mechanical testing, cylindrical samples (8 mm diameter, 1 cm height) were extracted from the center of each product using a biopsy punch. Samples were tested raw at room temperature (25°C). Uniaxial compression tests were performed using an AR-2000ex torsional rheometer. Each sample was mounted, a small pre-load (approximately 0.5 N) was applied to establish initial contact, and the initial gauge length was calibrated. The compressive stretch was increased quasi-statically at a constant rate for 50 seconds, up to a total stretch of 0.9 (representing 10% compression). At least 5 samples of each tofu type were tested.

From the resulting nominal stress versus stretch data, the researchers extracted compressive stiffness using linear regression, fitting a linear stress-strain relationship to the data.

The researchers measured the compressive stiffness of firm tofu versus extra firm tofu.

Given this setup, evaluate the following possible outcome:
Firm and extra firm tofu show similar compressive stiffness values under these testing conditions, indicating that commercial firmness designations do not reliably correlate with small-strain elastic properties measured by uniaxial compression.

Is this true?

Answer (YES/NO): YES